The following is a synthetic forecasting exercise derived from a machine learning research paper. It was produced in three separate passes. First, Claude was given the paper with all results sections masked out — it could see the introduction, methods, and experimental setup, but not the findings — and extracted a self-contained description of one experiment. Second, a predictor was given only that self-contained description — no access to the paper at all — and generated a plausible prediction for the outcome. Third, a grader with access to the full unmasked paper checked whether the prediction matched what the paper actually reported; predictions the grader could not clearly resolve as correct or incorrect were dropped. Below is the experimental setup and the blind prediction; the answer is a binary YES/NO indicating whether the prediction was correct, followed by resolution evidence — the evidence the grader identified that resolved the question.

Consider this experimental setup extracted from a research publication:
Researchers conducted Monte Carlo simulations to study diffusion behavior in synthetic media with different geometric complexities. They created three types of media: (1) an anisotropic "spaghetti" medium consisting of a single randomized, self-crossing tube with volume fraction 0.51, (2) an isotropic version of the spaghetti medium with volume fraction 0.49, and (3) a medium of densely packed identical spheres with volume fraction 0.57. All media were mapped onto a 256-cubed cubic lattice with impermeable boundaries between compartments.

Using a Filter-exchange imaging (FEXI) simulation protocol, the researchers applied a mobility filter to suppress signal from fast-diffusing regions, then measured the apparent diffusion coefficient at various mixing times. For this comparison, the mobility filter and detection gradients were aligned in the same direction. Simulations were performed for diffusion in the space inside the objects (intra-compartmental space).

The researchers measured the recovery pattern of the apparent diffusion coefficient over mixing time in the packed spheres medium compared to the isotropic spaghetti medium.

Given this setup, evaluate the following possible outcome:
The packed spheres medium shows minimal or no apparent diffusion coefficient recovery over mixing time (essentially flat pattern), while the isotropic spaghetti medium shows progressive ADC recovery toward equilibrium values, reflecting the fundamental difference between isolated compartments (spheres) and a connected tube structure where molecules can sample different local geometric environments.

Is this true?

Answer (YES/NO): YES